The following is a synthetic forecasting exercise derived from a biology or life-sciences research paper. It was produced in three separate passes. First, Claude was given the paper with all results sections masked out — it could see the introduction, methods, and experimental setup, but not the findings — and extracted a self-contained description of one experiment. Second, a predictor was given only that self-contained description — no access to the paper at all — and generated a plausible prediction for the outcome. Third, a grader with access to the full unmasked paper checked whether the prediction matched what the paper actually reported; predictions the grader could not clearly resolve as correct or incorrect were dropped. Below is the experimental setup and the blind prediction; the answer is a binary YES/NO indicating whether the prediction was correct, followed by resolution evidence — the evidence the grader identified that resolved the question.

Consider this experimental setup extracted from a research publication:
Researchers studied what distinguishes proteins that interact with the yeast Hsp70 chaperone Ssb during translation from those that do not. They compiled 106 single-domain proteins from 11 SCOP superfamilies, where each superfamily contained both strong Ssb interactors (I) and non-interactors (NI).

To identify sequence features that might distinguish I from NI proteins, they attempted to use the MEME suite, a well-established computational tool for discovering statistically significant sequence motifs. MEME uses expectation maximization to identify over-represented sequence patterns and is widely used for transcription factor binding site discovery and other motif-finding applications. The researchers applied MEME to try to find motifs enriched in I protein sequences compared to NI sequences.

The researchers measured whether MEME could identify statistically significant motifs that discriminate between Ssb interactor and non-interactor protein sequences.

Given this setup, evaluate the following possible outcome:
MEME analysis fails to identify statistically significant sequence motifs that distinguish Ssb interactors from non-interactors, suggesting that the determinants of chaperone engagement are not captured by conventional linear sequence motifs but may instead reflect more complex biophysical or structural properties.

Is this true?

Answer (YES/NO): NO